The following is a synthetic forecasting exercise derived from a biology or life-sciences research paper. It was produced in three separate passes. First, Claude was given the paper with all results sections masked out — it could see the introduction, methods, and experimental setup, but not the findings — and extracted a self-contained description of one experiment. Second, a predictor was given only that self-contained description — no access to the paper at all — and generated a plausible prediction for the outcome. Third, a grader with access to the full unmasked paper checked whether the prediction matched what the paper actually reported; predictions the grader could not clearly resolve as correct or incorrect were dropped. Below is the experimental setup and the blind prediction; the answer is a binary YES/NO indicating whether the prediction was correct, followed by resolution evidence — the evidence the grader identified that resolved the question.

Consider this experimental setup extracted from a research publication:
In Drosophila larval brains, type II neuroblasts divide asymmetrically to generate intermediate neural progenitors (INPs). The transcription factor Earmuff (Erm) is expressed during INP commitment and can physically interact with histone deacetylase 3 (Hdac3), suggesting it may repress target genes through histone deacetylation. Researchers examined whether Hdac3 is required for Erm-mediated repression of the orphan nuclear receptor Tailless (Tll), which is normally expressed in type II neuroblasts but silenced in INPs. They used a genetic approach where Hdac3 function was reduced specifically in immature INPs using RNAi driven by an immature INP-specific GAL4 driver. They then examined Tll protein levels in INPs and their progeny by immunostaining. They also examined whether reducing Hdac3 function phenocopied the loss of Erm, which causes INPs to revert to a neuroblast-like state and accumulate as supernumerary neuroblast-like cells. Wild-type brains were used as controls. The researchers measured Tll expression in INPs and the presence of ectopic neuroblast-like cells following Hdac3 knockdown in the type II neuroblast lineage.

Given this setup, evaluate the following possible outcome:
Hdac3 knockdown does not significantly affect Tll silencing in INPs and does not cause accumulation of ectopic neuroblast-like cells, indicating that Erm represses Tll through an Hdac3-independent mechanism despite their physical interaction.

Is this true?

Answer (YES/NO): NO